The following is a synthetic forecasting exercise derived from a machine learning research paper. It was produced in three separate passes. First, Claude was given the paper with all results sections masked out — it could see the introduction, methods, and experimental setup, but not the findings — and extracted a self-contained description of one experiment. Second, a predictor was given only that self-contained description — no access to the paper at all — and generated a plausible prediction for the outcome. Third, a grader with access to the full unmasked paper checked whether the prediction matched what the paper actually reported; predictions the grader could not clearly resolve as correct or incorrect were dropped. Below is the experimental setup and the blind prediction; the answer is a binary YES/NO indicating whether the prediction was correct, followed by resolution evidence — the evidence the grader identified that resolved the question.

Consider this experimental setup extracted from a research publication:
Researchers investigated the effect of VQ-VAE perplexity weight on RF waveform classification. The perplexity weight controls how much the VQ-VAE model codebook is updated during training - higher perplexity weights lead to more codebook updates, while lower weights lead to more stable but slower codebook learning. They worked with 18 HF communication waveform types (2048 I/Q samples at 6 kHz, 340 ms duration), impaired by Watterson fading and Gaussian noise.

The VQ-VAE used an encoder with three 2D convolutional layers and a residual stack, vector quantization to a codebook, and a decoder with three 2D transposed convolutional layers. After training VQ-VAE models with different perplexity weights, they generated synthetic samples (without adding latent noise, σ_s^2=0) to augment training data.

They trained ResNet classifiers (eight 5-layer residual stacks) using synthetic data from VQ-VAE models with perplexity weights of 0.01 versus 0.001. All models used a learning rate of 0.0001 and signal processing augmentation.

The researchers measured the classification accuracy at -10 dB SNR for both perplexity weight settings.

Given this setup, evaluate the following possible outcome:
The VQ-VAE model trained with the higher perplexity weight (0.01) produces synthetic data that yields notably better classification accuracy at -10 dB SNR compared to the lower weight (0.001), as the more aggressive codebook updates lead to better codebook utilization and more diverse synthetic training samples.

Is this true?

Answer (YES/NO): NO